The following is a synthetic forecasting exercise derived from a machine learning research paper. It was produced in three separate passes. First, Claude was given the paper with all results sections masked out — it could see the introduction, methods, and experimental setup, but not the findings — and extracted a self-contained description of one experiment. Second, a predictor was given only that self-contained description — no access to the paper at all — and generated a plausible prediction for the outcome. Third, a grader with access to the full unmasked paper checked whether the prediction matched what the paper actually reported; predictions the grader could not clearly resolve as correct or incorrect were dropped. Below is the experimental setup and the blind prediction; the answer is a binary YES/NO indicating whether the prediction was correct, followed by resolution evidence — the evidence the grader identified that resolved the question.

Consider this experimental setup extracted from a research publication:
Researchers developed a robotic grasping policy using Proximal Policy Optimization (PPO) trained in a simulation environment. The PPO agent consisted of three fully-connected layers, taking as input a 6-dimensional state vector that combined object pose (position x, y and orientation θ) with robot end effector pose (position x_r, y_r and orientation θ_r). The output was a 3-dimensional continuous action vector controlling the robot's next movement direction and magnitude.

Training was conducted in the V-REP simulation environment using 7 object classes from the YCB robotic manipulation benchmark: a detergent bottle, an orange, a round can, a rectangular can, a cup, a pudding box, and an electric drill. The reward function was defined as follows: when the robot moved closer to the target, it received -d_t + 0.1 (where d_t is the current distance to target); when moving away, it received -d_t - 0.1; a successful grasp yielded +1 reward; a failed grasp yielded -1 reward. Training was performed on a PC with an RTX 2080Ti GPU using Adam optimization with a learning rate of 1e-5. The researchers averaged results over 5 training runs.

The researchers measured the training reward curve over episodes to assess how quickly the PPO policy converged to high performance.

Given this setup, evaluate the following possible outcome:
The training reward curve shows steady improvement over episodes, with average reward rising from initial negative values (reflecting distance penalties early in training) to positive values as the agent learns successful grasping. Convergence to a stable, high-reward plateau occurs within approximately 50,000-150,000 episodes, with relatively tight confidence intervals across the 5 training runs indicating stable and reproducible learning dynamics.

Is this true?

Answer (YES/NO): NO